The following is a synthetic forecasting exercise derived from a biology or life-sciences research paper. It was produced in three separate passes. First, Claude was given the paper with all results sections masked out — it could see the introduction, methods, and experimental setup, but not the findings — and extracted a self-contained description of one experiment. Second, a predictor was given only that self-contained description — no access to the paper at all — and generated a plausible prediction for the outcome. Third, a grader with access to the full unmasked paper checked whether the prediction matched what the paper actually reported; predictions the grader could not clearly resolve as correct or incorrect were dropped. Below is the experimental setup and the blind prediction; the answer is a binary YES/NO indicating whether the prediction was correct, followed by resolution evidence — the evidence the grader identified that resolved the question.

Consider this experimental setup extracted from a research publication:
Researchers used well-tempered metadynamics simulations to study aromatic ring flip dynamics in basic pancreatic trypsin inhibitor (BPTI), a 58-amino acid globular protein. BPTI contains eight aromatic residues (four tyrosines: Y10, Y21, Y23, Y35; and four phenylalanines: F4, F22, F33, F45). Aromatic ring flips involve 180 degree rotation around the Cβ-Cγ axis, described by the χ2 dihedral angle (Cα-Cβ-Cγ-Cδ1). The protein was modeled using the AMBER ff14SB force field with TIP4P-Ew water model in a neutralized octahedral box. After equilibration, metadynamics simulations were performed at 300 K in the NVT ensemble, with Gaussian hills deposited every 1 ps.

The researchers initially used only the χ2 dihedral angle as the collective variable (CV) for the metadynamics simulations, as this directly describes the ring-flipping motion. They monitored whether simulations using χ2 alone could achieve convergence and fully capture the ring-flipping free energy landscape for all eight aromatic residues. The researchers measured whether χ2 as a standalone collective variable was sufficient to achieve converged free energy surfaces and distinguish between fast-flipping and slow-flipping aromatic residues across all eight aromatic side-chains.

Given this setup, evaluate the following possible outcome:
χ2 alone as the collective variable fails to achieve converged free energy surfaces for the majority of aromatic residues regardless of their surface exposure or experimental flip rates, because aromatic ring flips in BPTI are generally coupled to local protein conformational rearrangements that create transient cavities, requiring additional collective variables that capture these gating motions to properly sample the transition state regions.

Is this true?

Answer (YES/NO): NO